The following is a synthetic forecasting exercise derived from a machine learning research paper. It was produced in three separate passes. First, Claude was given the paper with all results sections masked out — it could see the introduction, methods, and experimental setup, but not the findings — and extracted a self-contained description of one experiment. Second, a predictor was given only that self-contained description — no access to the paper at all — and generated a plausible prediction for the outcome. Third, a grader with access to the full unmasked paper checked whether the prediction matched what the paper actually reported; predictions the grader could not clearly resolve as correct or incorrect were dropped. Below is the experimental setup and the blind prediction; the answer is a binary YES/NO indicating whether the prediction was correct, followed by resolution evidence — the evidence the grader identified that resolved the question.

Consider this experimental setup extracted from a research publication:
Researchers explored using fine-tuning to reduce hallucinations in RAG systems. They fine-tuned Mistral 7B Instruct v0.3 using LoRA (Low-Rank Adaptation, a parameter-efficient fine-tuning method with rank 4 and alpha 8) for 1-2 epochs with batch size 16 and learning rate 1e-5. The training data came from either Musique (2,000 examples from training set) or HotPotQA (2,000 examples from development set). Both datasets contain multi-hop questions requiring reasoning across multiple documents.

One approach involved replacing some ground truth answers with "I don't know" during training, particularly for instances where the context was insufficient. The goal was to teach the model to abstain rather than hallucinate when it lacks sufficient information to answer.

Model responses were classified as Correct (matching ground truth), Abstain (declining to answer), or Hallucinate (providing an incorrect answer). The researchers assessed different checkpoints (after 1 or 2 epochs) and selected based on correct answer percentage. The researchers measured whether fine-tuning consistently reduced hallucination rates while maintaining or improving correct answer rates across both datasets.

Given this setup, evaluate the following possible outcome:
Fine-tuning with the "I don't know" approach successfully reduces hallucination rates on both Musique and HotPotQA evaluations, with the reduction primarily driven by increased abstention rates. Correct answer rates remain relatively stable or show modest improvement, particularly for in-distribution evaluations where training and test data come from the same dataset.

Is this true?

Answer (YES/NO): NO